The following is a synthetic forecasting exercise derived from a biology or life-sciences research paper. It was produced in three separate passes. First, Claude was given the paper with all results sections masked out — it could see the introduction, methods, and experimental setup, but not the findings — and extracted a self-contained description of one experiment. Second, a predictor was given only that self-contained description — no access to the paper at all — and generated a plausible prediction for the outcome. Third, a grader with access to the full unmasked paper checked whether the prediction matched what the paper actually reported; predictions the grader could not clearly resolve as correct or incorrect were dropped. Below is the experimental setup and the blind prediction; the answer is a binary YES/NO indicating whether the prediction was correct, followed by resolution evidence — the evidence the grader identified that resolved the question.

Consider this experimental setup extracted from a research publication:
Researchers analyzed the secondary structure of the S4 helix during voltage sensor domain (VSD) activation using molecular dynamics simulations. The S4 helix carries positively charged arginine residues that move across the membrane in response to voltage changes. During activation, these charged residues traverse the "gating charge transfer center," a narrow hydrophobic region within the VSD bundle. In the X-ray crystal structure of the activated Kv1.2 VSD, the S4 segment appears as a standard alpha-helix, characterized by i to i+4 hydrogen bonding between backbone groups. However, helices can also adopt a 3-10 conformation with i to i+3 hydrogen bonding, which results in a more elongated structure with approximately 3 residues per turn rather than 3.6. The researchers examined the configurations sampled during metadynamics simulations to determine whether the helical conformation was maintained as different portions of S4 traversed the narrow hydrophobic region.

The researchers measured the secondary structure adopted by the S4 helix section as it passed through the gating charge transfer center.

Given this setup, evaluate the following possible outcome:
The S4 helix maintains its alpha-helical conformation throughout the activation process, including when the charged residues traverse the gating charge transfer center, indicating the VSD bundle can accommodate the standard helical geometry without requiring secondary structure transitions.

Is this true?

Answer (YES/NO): NO